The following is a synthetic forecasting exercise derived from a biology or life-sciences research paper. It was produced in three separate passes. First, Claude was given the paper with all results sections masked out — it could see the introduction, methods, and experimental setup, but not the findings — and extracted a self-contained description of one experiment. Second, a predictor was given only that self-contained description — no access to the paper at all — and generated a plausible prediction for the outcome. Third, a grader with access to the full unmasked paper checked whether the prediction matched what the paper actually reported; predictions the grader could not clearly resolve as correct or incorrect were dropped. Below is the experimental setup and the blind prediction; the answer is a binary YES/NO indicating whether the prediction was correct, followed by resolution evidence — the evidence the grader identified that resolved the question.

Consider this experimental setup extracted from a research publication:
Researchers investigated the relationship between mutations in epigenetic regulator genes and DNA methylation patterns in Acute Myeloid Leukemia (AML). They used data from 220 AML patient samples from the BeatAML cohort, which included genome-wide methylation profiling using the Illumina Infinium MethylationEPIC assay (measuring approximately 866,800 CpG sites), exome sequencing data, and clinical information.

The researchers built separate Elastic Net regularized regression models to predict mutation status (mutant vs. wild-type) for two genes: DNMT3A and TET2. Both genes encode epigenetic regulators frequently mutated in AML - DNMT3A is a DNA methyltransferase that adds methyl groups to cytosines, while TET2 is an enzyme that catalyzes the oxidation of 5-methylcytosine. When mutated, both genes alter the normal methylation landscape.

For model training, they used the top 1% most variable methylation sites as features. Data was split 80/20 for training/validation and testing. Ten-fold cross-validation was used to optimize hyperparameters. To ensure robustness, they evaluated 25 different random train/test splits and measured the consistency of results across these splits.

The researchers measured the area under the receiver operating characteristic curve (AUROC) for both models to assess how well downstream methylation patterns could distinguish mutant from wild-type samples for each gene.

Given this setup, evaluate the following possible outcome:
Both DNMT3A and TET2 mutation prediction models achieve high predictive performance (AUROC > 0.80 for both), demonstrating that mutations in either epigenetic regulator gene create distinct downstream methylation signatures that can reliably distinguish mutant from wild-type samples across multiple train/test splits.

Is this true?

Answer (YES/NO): NO